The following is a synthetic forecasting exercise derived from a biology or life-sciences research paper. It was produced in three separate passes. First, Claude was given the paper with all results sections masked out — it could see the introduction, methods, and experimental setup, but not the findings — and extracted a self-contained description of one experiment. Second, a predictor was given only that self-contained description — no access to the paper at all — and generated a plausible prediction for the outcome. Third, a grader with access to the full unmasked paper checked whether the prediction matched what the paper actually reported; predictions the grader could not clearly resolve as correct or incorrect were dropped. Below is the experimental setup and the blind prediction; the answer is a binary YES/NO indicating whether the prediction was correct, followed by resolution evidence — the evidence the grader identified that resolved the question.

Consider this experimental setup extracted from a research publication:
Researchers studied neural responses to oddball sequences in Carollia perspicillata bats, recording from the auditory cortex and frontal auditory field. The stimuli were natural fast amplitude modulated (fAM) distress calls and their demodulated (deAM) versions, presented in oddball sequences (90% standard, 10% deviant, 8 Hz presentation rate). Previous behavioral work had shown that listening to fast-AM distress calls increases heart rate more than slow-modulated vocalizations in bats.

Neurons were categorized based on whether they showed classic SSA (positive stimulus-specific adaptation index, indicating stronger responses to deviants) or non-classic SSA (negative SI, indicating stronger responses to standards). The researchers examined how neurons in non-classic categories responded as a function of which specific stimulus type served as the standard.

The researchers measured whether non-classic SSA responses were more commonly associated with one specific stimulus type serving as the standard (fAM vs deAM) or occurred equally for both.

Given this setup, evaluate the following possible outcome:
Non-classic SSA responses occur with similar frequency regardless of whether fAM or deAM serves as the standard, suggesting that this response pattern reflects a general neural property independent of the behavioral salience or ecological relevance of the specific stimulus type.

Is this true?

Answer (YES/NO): NO